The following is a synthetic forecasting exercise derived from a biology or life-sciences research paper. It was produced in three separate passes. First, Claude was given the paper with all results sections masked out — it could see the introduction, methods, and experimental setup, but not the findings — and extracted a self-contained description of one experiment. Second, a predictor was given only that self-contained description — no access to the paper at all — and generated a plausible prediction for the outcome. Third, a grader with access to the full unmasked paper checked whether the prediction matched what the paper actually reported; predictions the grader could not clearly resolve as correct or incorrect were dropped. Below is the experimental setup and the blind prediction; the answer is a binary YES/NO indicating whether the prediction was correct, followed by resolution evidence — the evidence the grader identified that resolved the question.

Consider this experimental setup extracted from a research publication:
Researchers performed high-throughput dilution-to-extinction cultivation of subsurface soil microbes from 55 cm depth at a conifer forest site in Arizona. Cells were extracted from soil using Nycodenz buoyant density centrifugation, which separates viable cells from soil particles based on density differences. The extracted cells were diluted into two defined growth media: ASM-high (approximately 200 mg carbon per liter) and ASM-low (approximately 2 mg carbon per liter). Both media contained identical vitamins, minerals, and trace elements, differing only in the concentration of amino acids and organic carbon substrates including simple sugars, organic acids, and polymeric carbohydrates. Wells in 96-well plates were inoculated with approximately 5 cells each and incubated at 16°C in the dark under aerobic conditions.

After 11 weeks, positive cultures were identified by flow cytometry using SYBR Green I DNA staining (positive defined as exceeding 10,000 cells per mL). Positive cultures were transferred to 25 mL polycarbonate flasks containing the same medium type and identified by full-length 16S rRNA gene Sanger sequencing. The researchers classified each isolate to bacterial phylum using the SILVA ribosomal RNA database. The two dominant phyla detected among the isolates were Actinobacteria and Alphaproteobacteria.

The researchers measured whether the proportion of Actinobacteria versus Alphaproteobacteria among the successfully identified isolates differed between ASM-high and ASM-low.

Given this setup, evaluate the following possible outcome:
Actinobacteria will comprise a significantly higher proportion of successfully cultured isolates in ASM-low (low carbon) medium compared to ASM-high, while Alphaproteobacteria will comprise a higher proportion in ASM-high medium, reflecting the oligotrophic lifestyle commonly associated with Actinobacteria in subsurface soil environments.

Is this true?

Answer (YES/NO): NO